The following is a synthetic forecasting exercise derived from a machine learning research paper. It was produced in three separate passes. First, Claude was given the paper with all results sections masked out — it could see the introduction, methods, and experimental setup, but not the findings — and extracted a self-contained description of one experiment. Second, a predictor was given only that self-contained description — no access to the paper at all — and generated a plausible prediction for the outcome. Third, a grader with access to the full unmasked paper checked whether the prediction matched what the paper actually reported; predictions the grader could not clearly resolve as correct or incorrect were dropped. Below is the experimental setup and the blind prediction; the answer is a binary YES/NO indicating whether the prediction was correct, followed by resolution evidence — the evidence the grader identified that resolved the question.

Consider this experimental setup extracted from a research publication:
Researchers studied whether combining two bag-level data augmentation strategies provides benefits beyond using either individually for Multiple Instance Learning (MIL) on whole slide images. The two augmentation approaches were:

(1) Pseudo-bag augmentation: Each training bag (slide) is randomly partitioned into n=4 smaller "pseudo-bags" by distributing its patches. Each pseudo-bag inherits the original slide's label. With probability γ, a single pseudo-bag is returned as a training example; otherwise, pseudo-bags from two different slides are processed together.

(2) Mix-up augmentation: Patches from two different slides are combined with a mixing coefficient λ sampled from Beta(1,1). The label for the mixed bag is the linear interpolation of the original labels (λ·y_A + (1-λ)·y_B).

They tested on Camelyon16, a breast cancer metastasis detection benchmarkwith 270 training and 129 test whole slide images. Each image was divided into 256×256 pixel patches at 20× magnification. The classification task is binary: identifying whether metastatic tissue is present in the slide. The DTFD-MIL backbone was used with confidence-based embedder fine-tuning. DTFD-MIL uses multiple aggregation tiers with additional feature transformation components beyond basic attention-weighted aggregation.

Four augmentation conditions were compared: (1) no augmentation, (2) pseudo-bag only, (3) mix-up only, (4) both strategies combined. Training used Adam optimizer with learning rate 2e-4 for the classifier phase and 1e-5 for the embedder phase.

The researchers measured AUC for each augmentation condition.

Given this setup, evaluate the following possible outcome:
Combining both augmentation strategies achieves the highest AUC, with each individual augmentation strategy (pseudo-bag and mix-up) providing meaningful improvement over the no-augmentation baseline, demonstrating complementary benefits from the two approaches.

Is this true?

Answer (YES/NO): NO